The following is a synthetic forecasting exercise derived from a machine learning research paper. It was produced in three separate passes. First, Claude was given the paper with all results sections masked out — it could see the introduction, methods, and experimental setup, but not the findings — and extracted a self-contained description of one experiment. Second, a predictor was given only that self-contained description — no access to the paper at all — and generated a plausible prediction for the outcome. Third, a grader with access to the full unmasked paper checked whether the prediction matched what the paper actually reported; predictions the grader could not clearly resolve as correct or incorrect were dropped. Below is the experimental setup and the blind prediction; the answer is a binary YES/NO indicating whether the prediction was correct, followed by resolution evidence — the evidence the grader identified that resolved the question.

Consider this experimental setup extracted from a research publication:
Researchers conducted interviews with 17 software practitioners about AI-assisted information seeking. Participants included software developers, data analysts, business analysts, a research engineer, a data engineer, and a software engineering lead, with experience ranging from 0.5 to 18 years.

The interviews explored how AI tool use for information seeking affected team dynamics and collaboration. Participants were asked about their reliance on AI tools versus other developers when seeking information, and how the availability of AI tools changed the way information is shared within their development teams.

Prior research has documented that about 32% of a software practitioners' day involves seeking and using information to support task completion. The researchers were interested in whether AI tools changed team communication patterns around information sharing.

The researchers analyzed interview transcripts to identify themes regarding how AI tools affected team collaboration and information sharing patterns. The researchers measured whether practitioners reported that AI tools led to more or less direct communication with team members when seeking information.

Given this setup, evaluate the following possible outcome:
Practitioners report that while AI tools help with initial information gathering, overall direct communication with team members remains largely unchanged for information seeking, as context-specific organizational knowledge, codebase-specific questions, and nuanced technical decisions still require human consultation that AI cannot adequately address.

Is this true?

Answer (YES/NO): NO